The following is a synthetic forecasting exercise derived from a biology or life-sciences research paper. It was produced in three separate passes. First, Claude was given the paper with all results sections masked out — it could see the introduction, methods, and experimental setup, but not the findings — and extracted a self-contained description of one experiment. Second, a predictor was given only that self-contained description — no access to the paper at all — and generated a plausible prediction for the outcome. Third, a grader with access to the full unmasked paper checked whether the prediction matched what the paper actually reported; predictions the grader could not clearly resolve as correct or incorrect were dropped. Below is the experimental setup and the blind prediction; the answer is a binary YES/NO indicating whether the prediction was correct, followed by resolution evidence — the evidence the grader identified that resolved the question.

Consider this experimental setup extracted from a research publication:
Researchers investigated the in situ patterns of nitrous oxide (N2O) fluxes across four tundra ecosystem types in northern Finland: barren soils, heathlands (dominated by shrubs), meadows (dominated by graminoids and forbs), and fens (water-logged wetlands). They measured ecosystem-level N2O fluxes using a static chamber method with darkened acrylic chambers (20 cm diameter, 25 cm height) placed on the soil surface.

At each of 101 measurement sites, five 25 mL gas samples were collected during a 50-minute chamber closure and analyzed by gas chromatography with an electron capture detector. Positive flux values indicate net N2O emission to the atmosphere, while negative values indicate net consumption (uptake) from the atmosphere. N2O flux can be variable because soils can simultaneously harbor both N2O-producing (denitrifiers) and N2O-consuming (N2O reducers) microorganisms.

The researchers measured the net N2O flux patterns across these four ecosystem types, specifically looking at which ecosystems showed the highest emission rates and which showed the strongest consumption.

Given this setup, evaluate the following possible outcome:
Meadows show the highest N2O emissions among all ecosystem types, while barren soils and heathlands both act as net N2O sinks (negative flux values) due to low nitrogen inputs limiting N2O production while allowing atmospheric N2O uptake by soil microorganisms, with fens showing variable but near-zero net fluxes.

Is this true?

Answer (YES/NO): NO